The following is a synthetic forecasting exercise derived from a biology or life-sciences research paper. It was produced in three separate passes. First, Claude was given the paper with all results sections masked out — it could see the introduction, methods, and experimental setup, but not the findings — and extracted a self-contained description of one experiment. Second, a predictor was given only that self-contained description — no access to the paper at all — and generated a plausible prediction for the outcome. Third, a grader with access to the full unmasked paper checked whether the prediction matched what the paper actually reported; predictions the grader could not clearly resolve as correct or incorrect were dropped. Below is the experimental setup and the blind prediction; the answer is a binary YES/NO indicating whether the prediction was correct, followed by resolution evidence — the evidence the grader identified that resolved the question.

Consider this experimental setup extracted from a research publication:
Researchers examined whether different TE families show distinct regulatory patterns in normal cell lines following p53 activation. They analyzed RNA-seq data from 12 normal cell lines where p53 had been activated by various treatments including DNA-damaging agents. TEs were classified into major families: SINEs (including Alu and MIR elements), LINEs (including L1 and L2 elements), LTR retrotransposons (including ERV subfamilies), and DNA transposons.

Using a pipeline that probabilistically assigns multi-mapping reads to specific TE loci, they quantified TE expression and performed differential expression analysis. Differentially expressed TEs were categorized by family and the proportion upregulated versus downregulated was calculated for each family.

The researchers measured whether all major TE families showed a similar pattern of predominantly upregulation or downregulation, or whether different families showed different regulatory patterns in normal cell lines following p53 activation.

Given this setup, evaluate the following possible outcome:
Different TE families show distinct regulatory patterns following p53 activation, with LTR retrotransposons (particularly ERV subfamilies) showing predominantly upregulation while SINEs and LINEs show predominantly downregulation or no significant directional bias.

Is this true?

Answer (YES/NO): NO